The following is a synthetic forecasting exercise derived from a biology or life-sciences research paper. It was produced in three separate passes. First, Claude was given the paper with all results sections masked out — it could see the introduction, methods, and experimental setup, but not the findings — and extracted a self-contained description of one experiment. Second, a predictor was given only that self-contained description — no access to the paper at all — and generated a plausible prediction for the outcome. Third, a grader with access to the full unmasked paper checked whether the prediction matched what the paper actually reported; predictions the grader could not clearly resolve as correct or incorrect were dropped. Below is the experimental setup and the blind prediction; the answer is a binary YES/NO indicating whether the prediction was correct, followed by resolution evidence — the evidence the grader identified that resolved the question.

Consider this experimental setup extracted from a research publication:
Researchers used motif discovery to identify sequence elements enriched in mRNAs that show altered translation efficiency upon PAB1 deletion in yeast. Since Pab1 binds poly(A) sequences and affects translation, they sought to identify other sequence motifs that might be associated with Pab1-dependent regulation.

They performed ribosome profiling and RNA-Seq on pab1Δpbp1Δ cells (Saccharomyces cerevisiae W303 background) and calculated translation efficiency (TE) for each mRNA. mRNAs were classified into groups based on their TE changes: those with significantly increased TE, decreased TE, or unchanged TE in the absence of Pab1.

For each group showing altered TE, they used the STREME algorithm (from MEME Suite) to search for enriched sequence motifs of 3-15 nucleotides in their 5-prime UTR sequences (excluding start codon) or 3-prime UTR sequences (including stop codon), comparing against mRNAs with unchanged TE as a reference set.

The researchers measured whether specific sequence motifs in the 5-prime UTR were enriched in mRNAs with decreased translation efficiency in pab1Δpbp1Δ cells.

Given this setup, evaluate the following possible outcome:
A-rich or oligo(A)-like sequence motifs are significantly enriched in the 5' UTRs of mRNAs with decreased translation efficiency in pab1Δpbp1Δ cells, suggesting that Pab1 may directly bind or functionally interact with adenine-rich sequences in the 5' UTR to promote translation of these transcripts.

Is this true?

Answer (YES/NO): NO